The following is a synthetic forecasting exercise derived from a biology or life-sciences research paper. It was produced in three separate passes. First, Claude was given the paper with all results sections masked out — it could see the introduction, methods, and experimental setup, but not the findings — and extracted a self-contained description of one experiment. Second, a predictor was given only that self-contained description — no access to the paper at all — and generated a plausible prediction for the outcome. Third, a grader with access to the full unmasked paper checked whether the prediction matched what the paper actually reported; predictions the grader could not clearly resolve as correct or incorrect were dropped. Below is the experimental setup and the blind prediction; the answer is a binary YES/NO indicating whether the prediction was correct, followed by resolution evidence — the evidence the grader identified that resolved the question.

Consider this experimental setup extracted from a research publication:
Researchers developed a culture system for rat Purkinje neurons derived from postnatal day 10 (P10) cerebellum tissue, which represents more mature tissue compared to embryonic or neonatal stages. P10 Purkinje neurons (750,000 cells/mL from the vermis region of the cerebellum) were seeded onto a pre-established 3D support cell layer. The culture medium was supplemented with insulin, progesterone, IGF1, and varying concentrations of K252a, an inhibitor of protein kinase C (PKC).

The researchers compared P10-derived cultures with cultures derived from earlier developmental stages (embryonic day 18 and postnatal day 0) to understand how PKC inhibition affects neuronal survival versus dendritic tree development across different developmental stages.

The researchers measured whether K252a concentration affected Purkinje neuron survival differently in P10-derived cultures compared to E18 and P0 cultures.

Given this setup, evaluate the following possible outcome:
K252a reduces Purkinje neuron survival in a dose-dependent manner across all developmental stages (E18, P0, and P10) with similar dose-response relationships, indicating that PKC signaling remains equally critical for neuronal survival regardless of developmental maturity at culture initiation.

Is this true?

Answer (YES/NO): NO